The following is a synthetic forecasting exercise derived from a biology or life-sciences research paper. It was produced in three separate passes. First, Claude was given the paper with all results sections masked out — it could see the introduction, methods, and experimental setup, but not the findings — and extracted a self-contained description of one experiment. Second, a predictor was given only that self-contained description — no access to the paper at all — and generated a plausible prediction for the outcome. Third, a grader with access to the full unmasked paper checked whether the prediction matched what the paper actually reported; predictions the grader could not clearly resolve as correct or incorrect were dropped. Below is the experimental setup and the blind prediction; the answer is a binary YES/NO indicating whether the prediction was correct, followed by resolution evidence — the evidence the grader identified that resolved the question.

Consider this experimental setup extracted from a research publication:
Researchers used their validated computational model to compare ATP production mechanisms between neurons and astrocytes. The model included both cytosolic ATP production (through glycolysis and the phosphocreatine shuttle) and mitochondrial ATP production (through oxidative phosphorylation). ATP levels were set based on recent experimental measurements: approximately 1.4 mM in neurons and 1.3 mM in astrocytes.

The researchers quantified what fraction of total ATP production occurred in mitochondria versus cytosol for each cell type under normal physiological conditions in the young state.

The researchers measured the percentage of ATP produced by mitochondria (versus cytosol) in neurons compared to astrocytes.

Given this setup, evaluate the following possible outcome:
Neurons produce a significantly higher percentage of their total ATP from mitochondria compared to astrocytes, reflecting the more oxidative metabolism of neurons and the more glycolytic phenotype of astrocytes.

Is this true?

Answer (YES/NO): YES